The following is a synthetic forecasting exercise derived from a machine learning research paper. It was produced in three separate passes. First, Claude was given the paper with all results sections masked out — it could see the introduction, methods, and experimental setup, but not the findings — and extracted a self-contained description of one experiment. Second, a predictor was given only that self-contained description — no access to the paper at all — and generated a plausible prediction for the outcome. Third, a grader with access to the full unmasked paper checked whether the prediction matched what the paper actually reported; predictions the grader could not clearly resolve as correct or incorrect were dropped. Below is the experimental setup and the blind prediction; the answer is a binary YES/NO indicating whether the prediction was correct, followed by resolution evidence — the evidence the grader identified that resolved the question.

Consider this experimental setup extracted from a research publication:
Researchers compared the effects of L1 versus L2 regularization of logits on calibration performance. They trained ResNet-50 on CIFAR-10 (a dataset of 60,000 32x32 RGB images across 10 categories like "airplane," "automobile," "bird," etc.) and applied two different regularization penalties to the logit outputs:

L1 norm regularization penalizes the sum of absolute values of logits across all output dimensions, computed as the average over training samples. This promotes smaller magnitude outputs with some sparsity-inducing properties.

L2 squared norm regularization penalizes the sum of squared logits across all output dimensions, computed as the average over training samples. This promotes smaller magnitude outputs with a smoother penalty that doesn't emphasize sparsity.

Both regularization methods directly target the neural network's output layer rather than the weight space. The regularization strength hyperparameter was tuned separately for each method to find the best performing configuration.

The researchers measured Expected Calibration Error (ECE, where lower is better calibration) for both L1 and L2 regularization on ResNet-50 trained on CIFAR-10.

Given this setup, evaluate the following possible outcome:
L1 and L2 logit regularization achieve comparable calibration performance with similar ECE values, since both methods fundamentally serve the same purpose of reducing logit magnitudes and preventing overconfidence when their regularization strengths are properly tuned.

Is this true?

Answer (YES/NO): NO